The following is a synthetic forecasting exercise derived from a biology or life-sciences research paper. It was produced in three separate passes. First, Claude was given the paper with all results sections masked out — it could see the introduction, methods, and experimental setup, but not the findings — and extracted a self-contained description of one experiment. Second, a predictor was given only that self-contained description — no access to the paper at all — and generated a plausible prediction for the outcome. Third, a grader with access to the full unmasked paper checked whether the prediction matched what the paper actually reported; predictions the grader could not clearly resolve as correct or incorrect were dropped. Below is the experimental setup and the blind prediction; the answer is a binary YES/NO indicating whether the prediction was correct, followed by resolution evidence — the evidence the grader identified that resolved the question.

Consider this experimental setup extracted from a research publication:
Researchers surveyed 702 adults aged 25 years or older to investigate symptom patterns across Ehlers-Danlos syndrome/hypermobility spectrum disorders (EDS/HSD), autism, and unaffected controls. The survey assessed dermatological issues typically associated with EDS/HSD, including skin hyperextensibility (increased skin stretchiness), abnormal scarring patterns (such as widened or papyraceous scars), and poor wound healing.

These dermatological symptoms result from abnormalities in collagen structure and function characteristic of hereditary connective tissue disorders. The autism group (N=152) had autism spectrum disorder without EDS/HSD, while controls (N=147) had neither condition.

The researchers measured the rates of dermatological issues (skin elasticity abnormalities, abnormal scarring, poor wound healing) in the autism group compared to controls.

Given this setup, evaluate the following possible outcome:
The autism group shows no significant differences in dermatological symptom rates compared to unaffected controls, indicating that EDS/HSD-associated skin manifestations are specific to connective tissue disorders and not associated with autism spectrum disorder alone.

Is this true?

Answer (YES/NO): NO